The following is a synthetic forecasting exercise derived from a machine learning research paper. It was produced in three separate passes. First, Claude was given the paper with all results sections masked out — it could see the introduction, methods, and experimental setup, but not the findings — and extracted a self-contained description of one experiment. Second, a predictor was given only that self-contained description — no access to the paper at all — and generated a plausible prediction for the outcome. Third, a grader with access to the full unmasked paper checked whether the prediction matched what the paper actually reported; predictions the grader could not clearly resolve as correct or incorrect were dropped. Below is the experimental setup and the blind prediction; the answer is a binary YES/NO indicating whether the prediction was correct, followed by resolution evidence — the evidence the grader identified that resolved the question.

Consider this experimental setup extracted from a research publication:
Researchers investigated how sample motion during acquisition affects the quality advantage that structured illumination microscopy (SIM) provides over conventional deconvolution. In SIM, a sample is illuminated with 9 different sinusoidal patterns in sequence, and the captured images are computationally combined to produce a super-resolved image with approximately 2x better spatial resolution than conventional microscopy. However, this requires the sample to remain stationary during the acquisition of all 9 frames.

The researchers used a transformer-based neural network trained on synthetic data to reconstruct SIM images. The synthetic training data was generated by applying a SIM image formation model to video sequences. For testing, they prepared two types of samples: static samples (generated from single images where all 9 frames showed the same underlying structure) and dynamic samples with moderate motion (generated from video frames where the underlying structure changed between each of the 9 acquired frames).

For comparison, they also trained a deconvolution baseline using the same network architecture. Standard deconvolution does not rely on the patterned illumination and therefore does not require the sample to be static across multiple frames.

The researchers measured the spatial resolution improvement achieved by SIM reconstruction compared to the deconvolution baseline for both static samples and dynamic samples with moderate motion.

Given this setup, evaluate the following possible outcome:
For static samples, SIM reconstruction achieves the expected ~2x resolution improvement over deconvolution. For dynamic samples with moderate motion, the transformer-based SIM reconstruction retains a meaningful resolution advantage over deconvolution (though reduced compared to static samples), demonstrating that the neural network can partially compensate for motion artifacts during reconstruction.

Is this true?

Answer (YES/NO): YES